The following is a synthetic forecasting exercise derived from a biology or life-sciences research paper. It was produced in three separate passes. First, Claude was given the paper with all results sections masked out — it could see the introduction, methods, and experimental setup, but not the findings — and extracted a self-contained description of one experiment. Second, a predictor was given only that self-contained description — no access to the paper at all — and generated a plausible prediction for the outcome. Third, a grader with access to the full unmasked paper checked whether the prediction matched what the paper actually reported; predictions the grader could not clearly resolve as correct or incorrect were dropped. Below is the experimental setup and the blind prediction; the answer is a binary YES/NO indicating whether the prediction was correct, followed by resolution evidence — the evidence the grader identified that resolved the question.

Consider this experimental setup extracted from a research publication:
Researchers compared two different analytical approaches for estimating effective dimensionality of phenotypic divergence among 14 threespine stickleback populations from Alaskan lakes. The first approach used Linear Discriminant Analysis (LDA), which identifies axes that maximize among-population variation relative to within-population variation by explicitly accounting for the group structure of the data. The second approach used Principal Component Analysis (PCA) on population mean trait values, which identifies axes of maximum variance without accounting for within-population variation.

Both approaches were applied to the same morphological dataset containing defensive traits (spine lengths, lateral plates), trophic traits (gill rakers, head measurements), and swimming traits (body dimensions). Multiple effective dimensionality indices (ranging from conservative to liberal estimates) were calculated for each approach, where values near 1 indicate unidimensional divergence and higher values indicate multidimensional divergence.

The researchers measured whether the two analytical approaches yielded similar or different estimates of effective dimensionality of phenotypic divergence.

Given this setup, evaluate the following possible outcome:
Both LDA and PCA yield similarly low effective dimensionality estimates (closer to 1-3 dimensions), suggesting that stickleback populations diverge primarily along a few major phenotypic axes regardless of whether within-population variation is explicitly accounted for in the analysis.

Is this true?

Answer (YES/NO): NO